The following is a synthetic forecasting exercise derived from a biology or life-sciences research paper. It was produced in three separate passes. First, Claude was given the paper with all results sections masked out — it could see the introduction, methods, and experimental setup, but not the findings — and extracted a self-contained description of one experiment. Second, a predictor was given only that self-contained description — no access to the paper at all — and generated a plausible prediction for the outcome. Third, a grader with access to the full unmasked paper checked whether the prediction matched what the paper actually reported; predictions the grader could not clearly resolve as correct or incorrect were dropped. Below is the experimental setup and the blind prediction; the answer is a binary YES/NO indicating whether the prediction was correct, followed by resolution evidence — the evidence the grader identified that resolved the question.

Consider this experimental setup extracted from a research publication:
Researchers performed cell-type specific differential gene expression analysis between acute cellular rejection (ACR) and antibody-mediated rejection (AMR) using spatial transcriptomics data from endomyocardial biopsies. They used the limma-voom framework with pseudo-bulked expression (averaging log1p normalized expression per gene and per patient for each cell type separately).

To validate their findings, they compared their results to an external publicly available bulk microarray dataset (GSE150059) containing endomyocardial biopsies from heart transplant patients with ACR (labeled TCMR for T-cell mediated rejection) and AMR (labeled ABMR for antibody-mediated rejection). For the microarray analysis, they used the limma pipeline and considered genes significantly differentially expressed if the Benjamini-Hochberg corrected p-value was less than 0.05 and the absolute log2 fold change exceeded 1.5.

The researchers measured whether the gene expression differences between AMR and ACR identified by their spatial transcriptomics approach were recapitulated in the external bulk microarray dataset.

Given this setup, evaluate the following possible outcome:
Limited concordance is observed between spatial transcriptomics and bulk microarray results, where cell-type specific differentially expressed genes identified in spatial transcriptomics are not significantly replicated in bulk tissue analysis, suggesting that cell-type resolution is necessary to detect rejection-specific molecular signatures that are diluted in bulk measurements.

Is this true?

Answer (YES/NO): YES